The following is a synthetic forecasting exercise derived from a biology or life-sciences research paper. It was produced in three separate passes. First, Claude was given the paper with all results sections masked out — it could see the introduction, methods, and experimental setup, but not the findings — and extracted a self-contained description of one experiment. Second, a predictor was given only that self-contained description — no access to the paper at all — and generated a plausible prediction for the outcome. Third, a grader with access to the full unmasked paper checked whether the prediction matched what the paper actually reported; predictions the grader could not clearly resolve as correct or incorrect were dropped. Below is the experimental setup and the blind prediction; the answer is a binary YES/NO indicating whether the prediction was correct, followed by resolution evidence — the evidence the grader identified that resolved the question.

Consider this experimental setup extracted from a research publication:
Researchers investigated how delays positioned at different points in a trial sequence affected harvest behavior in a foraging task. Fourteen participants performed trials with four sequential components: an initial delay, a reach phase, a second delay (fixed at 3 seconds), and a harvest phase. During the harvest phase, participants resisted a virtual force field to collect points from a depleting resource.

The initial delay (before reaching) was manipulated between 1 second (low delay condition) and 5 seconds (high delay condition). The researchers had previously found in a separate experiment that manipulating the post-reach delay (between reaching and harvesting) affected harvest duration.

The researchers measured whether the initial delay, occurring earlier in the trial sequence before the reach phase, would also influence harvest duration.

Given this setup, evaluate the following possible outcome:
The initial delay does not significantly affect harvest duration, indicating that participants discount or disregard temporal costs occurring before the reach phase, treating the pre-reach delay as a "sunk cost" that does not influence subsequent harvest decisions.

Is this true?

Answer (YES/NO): NO